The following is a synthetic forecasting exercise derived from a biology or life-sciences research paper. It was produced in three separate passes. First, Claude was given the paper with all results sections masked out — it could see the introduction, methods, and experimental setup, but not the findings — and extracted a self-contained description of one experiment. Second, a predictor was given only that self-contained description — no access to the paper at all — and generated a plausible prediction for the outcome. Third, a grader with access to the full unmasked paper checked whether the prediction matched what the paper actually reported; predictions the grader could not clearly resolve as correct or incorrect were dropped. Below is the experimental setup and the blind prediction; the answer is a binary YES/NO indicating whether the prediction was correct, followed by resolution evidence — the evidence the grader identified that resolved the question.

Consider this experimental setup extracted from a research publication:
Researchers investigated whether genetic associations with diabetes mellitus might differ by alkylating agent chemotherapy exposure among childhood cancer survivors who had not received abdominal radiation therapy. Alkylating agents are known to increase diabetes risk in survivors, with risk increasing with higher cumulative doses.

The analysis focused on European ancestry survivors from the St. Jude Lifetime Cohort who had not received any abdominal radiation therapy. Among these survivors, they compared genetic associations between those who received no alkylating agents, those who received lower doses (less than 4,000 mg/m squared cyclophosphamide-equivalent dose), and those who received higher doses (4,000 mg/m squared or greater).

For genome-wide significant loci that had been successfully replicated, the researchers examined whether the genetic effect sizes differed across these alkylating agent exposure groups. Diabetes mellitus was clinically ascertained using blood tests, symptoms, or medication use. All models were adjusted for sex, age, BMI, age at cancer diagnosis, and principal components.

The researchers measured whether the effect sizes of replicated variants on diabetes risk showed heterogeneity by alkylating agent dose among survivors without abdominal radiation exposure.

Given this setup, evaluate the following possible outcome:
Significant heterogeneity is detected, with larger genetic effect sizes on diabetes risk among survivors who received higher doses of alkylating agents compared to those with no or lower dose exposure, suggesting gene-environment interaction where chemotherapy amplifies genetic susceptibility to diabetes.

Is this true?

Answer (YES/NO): YES